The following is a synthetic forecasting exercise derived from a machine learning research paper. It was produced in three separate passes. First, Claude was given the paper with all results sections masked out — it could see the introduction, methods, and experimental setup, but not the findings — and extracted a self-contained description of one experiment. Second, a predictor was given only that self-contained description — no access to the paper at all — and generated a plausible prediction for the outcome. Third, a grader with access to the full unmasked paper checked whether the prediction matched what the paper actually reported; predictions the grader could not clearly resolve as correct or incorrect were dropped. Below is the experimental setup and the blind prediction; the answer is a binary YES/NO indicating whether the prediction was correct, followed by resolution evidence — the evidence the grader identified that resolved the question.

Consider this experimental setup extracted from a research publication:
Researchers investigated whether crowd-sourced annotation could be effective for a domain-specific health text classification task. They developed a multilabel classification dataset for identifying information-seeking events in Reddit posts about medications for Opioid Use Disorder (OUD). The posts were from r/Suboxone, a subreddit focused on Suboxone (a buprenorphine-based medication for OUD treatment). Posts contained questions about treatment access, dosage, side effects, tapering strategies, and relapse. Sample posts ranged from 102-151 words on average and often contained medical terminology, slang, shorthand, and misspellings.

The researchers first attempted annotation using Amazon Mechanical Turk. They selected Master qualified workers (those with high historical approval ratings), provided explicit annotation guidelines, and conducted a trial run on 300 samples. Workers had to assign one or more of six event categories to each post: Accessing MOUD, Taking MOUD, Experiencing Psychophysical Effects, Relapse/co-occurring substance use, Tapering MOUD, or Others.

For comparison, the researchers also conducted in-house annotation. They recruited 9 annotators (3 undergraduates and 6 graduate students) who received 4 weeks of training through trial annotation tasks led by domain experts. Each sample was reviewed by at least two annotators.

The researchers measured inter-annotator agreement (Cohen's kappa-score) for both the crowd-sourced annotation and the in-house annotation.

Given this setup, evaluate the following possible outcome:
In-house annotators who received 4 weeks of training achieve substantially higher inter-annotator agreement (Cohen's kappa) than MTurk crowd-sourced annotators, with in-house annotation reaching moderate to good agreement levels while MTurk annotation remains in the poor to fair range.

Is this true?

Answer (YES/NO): NO